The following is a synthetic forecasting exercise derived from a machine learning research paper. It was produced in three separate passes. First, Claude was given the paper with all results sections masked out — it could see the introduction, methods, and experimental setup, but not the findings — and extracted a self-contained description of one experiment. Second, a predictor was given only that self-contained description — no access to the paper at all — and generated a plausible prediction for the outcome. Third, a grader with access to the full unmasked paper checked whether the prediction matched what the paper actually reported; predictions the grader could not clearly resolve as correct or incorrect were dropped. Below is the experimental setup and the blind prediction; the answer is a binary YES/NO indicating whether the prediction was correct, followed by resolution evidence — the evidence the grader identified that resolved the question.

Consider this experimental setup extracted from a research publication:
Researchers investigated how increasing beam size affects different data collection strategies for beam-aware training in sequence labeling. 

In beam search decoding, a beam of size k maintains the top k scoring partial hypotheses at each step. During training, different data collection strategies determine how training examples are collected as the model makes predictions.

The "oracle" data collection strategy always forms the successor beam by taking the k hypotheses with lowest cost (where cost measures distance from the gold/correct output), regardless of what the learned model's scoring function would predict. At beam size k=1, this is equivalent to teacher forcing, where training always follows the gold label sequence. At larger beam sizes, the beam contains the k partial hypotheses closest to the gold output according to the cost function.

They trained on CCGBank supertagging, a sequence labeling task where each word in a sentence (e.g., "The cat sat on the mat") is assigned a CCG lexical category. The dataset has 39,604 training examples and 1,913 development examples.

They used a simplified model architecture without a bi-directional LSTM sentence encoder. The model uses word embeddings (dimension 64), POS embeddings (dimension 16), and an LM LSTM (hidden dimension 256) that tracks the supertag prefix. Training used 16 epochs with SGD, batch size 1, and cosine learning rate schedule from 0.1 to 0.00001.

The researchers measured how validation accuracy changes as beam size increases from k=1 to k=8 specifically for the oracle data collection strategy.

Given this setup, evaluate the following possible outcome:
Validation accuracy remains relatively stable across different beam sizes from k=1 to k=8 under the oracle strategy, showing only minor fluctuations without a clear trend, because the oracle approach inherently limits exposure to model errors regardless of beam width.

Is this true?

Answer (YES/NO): NO